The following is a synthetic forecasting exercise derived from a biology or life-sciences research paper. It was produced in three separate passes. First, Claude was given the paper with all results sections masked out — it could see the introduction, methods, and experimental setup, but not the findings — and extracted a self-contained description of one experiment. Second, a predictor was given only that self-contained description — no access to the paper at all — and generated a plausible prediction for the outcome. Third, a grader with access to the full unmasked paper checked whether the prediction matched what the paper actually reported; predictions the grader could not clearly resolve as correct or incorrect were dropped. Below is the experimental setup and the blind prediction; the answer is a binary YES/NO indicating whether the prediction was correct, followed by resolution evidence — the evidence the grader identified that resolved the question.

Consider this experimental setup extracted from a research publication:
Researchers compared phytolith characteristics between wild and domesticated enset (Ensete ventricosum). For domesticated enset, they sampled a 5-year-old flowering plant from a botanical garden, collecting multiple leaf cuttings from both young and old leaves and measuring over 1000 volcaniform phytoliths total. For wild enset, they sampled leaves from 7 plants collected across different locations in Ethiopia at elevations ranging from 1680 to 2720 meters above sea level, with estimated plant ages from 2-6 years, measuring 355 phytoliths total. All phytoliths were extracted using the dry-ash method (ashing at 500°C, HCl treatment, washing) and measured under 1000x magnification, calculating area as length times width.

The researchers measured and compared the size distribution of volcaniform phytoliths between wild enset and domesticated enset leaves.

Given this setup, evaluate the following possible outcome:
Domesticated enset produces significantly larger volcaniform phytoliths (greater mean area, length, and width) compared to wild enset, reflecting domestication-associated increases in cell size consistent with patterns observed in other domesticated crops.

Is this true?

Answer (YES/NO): NO